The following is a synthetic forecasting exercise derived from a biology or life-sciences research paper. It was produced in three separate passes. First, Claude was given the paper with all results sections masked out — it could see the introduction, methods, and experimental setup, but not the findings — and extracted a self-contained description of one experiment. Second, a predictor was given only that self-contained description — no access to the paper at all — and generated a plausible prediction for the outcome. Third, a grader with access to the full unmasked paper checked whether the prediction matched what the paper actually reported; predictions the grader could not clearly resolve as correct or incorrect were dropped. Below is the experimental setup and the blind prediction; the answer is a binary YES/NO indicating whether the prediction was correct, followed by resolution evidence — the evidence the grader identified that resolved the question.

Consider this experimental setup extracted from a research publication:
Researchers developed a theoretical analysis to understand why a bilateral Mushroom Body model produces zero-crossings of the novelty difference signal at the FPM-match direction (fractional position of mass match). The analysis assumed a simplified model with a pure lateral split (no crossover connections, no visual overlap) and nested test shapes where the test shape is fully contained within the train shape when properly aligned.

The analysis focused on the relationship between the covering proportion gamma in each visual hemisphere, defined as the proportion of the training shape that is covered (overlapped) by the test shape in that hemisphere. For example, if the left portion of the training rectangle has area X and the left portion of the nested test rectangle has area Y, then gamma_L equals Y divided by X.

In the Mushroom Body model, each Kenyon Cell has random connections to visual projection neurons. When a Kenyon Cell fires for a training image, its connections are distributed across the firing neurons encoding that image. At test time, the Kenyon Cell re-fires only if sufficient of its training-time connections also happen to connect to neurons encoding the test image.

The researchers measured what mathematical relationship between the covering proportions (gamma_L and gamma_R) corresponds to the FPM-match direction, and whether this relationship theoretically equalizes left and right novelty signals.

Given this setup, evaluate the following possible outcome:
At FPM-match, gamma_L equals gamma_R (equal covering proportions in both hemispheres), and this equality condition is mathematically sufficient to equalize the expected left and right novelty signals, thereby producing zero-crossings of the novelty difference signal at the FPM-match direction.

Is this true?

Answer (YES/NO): YES